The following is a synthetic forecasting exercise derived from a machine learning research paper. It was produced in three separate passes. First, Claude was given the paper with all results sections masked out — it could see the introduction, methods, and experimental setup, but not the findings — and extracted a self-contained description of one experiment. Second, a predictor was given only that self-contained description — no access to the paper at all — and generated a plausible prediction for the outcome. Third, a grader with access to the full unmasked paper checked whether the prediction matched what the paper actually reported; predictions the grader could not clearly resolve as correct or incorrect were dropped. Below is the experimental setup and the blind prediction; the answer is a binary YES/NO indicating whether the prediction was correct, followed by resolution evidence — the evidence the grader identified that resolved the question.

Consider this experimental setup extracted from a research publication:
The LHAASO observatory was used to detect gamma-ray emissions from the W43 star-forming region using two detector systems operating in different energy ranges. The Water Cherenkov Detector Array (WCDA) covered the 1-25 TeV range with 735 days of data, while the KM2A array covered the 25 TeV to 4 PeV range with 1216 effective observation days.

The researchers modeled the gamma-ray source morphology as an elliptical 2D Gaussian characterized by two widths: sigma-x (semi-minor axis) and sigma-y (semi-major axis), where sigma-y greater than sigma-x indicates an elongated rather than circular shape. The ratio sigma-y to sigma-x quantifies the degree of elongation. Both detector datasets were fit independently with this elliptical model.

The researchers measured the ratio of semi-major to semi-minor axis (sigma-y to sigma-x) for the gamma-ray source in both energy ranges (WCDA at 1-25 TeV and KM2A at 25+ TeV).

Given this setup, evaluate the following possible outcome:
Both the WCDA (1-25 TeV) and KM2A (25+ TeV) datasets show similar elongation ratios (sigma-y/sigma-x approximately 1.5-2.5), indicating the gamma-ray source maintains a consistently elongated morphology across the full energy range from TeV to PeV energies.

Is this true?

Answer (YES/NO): NO